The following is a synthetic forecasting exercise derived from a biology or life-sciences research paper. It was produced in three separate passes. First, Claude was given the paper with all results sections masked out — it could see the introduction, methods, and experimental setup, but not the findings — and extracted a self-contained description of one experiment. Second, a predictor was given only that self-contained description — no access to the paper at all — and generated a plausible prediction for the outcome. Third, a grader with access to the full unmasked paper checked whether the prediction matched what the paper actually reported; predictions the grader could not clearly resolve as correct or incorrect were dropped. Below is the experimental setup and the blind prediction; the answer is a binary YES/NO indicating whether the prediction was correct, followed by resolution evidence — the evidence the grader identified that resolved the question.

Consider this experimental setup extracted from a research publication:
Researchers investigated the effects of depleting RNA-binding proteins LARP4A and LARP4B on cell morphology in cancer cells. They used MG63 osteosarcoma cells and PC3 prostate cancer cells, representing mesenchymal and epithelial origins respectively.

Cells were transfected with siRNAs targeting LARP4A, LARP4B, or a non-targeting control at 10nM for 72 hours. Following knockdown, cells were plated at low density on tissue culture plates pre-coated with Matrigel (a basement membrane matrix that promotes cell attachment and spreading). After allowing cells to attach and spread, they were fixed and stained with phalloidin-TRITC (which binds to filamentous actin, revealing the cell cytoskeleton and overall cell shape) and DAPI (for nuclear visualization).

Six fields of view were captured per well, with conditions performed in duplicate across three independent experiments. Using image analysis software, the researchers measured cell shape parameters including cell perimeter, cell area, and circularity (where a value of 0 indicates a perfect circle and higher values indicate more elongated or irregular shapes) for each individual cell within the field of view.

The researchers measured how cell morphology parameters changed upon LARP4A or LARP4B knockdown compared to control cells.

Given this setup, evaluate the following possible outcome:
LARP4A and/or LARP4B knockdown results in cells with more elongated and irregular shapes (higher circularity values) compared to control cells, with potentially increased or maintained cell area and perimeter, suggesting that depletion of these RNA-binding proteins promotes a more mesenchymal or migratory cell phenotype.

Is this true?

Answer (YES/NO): NO